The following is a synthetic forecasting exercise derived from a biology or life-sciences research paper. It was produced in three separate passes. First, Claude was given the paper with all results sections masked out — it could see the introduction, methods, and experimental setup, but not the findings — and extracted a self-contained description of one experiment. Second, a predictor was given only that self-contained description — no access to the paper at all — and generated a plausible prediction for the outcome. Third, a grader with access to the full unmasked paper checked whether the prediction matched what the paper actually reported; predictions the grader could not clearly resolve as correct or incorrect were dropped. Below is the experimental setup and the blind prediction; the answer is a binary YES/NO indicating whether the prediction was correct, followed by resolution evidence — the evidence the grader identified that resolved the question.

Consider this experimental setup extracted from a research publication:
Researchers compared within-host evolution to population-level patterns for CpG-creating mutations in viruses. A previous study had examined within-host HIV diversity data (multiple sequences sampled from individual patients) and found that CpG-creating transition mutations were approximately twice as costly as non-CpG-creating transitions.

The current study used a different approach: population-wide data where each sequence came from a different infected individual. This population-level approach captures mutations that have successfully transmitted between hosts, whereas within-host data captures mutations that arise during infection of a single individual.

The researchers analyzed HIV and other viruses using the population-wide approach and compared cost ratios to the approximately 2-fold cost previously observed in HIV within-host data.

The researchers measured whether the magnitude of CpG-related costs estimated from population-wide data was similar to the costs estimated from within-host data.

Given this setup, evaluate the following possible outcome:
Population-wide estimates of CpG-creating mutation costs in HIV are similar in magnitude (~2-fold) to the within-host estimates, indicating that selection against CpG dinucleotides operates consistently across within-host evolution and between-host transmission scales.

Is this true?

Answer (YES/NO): NO